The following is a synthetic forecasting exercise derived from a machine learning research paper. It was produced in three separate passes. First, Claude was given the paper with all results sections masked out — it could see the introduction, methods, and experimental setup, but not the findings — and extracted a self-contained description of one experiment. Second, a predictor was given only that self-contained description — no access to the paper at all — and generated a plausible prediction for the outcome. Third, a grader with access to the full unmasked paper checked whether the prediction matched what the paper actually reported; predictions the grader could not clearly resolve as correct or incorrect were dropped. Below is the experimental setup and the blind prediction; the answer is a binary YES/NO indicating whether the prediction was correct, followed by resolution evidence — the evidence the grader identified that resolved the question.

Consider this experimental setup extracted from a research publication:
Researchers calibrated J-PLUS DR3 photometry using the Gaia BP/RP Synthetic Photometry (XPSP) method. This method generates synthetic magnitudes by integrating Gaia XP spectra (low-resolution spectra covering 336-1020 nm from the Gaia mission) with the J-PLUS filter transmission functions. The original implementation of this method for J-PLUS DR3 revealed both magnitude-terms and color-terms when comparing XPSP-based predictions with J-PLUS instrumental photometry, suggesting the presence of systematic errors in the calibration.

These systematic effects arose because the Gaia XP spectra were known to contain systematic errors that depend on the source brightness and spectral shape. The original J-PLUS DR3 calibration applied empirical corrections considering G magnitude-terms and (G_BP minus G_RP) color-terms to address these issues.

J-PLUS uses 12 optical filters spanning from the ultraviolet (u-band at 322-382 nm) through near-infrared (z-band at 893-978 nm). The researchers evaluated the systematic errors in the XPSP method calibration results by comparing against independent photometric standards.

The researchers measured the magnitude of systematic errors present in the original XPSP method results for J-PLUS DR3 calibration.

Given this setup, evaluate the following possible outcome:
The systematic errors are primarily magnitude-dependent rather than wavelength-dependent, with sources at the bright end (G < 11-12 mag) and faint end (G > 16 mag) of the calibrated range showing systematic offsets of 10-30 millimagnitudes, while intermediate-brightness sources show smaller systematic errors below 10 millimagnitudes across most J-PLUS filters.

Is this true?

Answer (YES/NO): NO